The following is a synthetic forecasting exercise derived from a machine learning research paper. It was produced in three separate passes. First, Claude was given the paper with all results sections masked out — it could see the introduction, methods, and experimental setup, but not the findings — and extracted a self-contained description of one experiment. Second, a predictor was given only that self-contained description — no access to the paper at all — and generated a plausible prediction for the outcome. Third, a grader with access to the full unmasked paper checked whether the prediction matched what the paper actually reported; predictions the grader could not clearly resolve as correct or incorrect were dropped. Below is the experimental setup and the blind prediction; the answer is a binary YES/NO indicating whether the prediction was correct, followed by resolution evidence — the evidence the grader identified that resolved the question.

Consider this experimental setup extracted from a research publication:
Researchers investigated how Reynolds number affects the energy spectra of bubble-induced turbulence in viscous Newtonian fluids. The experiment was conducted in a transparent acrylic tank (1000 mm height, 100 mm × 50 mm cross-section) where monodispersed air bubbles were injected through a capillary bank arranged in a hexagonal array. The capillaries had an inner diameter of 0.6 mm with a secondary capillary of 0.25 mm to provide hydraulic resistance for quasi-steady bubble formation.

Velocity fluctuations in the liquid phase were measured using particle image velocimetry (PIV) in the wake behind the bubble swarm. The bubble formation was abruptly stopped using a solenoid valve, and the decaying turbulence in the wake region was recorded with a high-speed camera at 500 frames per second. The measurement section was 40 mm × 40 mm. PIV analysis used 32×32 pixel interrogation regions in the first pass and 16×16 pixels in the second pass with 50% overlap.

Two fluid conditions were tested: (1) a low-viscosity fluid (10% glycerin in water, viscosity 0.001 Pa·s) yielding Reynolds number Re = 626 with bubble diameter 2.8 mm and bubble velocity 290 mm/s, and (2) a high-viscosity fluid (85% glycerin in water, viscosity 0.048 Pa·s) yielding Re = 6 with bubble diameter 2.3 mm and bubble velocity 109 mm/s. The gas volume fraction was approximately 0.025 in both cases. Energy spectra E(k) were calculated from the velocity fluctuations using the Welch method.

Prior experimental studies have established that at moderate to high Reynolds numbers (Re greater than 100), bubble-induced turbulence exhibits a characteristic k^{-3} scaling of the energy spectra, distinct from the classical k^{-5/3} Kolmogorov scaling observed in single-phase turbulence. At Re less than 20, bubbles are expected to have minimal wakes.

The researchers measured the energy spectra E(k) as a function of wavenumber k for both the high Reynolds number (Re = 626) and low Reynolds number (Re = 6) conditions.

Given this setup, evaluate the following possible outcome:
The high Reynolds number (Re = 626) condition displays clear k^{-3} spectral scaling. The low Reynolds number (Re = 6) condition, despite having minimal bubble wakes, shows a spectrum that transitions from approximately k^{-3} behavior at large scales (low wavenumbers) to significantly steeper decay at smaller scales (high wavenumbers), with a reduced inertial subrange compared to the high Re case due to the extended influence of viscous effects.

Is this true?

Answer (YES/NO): NO